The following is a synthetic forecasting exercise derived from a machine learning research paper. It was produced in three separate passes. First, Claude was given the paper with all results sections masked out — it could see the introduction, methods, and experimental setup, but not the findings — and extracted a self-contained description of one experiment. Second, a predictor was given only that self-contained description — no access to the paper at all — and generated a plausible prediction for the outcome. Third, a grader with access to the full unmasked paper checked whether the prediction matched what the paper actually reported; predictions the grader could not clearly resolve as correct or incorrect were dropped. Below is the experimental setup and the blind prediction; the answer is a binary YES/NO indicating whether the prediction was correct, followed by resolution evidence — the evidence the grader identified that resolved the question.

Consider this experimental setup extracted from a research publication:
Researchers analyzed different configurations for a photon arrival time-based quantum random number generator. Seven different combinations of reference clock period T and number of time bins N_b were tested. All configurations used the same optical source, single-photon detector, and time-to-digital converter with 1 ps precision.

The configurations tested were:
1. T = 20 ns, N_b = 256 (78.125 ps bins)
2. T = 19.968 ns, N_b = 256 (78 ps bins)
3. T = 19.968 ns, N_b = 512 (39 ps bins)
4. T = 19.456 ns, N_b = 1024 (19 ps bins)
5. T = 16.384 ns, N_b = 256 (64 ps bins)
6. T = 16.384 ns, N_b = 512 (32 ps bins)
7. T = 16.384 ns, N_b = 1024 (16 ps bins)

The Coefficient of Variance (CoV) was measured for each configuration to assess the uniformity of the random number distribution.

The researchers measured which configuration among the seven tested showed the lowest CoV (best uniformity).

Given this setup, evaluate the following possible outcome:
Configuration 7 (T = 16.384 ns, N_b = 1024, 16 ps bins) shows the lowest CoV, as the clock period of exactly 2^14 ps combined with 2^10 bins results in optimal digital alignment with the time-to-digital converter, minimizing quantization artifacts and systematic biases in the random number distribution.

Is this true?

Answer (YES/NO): NO